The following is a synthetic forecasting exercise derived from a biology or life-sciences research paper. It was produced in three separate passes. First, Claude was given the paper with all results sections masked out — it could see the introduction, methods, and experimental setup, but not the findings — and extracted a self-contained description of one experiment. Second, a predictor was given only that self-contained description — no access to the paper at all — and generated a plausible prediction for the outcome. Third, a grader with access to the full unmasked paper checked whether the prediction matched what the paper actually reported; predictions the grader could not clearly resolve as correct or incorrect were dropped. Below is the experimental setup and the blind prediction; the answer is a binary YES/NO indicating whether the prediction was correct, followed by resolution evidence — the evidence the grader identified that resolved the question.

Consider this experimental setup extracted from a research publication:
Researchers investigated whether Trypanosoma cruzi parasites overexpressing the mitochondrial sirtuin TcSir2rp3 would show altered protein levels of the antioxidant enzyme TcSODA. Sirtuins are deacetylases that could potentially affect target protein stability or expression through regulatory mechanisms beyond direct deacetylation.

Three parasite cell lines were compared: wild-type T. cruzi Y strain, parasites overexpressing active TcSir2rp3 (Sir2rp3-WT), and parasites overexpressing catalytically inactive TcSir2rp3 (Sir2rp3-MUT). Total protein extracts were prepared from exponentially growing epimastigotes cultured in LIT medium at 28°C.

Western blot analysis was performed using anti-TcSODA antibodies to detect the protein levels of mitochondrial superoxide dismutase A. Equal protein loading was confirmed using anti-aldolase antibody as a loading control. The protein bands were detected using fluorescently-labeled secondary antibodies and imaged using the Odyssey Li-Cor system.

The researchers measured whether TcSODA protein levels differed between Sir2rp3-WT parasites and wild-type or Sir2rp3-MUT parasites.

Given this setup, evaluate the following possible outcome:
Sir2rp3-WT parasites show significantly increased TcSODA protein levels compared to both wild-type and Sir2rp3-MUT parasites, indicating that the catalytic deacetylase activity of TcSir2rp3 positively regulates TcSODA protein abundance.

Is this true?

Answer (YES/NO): NO